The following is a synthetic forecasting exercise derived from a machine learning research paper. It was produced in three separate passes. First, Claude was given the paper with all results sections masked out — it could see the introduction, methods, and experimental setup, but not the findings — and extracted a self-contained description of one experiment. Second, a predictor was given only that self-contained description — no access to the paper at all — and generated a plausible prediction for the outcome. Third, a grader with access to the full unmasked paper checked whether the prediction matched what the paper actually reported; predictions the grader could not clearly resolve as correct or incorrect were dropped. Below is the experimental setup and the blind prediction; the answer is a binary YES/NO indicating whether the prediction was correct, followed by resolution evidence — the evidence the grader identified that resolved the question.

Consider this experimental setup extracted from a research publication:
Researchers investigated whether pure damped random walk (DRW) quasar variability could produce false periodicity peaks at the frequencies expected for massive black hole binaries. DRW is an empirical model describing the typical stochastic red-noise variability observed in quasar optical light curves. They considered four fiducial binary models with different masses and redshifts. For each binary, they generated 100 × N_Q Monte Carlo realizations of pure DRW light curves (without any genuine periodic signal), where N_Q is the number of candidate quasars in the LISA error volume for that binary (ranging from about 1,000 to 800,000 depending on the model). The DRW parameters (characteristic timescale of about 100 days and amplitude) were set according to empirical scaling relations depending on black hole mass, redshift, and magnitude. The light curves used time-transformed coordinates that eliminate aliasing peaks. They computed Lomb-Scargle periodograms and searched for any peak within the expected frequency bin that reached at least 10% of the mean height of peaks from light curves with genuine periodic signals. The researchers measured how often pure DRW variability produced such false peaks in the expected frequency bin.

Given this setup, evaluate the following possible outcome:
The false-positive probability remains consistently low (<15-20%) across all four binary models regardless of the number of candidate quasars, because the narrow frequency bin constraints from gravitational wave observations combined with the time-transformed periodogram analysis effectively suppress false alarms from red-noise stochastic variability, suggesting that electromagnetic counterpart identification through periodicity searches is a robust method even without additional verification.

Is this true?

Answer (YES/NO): NO